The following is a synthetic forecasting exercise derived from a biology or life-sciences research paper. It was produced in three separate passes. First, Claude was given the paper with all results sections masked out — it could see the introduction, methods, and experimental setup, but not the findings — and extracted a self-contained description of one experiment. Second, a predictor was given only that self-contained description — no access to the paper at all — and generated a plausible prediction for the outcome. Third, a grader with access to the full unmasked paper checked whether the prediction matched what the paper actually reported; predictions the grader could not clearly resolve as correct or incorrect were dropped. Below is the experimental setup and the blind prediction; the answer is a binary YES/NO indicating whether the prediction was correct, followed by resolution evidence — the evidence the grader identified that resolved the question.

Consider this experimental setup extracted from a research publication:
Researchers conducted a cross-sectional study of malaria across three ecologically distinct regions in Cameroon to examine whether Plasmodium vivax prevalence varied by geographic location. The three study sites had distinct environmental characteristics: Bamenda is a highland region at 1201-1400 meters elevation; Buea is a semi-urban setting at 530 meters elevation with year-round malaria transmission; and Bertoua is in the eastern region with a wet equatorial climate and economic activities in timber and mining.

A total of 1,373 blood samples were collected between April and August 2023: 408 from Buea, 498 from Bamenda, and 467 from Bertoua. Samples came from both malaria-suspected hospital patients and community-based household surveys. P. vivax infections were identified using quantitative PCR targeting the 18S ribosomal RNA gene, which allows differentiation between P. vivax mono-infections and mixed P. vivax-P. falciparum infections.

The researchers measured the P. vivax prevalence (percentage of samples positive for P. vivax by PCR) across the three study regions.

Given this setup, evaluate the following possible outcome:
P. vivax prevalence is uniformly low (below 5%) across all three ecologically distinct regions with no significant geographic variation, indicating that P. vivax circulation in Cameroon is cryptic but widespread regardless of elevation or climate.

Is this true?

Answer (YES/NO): NO